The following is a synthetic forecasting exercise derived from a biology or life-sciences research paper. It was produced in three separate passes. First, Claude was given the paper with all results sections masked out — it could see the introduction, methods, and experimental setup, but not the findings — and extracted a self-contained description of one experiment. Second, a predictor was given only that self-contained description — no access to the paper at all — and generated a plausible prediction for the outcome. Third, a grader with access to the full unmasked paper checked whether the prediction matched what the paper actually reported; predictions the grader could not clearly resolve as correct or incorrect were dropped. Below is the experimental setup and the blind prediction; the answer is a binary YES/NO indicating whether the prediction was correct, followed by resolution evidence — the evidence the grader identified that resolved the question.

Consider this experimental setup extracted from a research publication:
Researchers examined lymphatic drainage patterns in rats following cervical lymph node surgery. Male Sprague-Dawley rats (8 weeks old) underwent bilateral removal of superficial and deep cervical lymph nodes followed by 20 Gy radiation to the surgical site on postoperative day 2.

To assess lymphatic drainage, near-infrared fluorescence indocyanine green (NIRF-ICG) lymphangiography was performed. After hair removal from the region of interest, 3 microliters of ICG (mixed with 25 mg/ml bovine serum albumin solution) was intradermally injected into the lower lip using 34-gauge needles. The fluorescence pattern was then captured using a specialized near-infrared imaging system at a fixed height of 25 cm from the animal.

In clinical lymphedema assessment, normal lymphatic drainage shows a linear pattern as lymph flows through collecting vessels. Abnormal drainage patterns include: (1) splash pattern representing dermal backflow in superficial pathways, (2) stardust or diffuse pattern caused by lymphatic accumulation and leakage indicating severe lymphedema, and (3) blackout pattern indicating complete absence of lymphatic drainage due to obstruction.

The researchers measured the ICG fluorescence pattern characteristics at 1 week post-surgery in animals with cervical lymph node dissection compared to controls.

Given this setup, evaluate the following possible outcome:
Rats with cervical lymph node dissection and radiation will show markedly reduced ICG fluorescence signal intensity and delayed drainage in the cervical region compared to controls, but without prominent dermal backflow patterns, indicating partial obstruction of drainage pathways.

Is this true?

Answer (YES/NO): NO